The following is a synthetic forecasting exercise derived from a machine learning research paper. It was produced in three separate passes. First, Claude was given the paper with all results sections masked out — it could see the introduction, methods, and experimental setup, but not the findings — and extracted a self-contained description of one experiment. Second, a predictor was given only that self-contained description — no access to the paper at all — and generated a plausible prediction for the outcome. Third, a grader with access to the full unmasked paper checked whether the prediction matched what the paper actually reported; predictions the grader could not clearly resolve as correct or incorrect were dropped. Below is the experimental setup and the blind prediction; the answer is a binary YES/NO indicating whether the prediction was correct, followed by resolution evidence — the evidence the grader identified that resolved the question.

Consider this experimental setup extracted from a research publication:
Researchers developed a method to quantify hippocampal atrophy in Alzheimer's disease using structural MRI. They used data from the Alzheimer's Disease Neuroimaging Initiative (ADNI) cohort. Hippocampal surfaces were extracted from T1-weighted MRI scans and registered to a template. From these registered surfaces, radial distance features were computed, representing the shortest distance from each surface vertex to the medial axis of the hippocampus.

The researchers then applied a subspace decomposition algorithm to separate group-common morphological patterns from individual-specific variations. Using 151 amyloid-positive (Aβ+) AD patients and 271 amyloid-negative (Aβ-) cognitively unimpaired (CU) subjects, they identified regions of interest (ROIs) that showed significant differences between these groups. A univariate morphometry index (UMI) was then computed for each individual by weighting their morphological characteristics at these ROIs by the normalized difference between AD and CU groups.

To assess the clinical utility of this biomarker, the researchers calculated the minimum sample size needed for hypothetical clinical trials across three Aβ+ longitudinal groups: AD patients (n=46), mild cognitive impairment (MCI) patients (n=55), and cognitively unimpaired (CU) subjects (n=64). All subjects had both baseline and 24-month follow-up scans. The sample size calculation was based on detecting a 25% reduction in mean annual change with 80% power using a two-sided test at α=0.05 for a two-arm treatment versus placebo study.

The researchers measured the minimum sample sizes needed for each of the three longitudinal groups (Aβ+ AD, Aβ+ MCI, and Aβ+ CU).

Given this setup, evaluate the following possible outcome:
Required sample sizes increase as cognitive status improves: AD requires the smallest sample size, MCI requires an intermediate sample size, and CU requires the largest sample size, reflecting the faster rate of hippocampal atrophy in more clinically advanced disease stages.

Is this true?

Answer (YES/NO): YES